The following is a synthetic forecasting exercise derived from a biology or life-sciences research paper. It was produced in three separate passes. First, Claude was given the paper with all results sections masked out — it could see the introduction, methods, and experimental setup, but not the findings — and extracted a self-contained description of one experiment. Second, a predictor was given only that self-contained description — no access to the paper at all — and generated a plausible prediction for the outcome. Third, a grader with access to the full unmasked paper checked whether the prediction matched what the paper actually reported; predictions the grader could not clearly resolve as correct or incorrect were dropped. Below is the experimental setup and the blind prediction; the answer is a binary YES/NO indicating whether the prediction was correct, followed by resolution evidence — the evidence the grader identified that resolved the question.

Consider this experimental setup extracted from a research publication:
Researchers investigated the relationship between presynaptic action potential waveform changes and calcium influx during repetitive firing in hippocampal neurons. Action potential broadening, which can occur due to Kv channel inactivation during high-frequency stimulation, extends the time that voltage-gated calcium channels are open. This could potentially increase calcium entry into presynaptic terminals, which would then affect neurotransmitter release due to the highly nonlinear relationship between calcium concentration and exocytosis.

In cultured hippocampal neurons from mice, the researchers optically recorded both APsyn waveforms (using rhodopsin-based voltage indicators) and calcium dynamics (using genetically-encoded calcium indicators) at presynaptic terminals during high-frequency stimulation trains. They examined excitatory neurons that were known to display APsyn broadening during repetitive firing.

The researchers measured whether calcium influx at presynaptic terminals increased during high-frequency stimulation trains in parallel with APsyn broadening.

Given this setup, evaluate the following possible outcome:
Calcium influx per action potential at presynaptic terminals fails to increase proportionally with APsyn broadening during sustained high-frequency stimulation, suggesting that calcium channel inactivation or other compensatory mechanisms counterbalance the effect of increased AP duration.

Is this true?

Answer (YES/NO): NO